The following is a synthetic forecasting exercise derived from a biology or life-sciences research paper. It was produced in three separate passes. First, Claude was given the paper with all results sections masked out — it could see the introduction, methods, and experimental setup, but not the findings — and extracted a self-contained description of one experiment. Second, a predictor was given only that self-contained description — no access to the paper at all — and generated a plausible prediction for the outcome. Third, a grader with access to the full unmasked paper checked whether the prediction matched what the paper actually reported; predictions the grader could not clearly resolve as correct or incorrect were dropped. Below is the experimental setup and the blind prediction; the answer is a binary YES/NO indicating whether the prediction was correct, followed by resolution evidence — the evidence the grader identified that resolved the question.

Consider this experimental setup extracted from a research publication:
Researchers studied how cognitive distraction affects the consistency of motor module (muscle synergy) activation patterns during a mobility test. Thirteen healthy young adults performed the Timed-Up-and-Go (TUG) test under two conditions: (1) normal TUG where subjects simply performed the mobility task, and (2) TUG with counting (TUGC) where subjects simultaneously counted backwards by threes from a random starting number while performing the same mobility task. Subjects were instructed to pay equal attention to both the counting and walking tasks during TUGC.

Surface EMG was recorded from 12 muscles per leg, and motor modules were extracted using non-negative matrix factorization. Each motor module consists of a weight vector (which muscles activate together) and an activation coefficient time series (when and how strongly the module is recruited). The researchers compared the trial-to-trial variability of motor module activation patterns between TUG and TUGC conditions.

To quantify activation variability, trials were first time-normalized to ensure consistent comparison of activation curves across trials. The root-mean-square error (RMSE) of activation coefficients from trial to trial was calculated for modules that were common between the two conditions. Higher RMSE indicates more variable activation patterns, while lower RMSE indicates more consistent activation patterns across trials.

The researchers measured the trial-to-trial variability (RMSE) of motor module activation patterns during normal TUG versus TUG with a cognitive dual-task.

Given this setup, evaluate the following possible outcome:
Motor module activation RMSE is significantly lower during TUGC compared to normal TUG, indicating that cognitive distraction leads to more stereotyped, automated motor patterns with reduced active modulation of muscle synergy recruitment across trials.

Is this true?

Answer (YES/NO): YES